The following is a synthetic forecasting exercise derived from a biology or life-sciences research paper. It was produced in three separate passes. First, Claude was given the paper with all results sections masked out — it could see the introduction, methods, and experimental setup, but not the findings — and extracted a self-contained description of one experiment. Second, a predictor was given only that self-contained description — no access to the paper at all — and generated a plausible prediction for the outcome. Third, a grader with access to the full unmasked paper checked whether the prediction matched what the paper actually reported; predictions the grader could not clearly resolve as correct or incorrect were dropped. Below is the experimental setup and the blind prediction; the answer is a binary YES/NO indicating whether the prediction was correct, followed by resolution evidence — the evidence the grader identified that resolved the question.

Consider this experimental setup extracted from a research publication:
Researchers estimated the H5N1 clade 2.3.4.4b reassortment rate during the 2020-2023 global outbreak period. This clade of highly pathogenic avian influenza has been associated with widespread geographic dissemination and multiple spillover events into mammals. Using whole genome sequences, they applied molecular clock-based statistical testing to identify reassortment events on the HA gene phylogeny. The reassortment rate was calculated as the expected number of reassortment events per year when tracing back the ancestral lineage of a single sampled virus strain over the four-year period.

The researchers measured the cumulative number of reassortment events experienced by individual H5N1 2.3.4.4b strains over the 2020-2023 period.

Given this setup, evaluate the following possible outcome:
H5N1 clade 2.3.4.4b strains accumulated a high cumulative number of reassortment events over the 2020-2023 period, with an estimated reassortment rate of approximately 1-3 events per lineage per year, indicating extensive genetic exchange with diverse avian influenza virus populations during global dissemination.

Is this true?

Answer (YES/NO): NO